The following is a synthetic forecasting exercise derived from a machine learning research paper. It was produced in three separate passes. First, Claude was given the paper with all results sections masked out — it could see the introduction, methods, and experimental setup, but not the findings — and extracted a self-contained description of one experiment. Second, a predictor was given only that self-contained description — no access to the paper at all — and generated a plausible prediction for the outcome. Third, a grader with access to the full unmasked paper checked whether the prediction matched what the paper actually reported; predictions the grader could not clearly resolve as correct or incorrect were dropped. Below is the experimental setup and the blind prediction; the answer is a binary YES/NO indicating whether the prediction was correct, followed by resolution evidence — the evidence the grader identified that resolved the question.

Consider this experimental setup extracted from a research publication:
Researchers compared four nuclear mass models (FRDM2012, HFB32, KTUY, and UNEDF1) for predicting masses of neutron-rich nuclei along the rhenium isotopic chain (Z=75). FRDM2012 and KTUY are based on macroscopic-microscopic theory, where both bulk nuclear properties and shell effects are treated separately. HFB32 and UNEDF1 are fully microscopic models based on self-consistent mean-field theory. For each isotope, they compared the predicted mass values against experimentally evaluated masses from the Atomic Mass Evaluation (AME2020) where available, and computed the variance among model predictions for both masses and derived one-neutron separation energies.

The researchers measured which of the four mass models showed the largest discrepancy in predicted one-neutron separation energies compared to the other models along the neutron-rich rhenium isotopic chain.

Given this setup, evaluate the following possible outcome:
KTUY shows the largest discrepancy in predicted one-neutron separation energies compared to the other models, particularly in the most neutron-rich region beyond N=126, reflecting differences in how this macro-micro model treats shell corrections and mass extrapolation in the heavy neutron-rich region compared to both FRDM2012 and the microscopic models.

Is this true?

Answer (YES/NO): NO